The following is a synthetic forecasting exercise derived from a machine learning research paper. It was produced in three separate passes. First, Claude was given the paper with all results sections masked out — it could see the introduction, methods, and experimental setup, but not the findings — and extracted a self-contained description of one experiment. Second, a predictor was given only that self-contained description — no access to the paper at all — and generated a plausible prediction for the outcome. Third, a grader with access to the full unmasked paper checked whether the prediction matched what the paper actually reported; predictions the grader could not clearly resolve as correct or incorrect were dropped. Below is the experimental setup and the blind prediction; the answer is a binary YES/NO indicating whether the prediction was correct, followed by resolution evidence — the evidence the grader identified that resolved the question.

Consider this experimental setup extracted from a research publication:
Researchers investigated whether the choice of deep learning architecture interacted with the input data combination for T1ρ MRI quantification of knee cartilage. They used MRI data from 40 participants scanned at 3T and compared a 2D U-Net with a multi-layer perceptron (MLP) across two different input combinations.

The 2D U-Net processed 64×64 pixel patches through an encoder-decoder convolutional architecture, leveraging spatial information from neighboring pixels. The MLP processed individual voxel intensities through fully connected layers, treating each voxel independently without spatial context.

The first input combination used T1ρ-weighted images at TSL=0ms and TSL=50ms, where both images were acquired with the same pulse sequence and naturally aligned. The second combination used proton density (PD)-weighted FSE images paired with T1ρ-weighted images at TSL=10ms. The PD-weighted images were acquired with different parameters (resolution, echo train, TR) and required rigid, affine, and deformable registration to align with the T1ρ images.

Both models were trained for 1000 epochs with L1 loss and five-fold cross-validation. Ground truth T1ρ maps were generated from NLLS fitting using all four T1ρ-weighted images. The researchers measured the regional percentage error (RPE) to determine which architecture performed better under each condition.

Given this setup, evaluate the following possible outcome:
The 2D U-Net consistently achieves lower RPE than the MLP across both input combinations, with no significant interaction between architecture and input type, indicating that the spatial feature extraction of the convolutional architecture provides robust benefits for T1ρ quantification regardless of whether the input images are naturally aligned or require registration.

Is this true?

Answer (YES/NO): NO